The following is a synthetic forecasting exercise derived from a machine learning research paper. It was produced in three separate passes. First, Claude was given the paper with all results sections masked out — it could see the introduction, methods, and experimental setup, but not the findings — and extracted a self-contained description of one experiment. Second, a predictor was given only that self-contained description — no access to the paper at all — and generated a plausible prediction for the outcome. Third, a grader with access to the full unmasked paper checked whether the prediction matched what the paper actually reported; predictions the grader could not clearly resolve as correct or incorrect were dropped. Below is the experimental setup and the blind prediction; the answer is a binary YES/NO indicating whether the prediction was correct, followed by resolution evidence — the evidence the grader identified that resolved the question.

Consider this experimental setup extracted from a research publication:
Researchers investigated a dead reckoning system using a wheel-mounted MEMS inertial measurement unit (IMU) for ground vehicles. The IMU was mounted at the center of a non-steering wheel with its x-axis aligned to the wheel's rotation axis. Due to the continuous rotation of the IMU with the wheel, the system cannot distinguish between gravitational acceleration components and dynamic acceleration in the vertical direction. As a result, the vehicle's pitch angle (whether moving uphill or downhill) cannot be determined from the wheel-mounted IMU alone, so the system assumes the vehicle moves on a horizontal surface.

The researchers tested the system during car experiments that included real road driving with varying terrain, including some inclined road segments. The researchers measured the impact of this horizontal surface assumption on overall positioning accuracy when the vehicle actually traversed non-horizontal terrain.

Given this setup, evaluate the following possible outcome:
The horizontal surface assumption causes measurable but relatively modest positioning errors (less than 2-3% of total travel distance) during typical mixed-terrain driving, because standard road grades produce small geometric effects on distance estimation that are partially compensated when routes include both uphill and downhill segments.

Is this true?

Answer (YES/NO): YES